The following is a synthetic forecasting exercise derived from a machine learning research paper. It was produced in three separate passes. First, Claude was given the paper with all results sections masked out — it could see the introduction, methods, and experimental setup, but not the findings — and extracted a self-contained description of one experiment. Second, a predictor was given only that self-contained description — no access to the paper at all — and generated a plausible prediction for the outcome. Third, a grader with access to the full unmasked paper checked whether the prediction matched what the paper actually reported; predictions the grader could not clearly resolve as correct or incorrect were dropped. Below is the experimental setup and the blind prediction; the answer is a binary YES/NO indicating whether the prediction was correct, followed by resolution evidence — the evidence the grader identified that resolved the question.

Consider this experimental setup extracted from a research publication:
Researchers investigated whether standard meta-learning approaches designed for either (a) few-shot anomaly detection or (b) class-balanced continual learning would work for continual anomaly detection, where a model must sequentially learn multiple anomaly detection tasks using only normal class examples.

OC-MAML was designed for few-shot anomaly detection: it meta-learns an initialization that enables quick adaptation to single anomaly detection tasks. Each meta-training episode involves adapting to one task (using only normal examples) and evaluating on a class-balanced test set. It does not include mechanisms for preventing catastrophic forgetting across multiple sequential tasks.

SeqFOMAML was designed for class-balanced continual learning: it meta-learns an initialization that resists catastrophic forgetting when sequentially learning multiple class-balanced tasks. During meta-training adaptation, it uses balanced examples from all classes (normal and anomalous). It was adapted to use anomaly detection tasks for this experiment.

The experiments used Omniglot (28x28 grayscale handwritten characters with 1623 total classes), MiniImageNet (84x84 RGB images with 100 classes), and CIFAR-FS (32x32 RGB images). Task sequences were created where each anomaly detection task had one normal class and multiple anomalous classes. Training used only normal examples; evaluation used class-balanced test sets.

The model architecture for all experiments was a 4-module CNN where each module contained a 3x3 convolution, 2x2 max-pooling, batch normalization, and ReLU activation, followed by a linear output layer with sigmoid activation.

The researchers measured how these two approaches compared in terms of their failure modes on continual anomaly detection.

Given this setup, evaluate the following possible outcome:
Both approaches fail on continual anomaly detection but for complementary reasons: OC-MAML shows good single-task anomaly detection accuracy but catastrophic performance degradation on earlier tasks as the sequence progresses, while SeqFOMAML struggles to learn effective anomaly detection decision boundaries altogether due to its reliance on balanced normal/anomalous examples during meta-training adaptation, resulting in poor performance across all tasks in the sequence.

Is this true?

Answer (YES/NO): YES